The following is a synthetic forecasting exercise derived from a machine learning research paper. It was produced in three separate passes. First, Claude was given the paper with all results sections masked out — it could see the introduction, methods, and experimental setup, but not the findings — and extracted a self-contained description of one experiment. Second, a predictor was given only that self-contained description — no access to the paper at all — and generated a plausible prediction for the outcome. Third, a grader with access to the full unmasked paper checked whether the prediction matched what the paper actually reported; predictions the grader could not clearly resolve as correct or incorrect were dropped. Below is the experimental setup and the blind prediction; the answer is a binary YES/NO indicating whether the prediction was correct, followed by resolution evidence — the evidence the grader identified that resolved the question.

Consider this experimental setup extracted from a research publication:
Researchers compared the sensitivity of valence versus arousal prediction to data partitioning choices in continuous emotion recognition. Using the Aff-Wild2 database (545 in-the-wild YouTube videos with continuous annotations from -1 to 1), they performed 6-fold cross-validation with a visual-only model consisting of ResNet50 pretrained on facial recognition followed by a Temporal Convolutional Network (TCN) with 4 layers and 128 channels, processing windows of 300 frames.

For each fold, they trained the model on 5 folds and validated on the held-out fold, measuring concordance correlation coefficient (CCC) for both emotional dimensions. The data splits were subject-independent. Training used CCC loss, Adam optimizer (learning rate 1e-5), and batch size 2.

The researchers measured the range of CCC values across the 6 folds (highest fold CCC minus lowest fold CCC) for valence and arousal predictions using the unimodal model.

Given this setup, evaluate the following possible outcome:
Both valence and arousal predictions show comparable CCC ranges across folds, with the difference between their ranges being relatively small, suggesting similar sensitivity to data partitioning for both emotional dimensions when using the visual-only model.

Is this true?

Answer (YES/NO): NO